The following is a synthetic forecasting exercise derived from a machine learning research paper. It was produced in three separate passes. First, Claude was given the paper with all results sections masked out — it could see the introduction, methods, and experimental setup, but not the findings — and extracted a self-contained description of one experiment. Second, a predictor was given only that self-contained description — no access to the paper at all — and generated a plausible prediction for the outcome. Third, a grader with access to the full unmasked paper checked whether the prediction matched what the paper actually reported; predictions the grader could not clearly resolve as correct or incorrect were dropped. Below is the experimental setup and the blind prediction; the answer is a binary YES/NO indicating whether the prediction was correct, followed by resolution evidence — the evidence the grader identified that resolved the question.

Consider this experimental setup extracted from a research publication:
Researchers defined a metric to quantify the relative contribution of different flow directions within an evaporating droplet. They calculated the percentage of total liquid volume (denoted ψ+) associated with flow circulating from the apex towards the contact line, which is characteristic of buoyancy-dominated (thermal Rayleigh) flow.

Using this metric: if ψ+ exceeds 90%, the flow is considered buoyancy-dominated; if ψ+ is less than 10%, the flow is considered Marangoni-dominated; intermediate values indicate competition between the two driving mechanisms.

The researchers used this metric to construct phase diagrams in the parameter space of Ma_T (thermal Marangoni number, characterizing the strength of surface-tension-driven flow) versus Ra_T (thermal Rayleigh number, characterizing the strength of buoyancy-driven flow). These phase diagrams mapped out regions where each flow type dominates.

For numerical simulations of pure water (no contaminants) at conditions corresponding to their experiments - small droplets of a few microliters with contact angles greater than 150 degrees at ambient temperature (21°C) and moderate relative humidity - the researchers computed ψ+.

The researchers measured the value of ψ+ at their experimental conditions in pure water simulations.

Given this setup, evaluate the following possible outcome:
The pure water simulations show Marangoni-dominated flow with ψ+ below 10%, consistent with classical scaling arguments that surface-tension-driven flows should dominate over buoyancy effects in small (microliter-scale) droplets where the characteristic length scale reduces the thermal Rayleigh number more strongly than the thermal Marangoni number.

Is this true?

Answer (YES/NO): YES